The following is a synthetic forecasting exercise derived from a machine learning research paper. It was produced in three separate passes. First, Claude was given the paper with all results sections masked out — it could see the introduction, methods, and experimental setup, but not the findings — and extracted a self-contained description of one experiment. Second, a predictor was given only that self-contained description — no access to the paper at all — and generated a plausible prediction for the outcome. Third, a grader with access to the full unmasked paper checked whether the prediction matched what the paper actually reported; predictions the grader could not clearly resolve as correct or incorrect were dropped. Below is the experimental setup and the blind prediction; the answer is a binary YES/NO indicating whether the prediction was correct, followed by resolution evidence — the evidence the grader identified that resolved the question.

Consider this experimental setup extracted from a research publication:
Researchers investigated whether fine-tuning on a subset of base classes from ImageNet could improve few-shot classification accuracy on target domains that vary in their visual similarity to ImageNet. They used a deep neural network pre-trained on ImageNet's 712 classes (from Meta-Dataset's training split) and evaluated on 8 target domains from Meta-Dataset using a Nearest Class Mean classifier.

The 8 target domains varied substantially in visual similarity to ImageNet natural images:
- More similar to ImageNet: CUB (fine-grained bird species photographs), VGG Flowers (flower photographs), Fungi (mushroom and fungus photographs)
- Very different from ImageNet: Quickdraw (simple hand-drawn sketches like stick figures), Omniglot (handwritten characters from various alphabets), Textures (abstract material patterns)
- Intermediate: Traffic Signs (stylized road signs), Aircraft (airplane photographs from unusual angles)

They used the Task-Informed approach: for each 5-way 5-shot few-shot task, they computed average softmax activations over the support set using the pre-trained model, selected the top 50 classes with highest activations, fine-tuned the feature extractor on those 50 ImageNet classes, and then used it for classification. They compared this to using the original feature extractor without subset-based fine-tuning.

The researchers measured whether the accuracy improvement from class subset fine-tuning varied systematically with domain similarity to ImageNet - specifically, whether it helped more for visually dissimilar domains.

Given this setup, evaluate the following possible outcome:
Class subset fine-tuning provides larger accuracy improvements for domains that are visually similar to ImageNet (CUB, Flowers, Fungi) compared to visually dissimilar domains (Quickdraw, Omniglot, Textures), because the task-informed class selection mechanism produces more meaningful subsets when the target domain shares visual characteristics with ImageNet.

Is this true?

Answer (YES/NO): YES